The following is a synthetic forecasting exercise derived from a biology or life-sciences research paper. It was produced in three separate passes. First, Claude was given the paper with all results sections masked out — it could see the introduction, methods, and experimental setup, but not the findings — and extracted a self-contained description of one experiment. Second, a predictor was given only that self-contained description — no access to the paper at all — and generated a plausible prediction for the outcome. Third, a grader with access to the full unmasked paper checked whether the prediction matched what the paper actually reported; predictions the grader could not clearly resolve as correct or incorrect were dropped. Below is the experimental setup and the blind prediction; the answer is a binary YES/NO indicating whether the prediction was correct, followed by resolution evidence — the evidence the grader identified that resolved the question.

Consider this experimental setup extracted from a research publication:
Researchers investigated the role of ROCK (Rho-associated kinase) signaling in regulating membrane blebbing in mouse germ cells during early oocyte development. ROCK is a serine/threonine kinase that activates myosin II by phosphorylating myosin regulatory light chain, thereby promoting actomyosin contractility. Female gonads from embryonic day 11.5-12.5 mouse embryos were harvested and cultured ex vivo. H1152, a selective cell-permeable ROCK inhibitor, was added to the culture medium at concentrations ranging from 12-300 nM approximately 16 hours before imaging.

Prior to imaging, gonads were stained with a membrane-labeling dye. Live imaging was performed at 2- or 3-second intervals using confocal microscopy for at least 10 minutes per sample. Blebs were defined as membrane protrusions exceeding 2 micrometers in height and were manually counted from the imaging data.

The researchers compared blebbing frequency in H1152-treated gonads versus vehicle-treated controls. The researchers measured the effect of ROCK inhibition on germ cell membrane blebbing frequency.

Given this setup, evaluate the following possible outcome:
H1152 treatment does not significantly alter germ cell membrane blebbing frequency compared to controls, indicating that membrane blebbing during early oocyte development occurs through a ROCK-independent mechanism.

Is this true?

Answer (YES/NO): NO